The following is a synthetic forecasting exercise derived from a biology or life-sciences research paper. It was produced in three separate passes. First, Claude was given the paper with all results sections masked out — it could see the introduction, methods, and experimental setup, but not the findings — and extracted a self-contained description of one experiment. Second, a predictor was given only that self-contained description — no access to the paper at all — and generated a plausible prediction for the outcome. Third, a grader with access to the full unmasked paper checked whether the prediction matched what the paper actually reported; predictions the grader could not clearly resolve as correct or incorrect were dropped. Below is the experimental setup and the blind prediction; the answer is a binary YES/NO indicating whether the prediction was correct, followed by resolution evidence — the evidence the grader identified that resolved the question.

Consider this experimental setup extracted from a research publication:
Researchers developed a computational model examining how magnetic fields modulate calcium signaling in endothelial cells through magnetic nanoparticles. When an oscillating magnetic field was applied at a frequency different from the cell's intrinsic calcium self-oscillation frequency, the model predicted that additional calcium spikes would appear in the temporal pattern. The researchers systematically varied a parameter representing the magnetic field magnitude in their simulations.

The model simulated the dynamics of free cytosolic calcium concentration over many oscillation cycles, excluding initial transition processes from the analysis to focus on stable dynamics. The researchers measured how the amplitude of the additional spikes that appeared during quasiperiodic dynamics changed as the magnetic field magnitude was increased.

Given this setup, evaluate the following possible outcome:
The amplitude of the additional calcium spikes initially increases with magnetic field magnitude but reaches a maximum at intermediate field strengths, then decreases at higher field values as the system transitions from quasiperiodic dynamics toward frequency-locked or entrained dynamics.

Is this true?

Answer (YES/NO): NO